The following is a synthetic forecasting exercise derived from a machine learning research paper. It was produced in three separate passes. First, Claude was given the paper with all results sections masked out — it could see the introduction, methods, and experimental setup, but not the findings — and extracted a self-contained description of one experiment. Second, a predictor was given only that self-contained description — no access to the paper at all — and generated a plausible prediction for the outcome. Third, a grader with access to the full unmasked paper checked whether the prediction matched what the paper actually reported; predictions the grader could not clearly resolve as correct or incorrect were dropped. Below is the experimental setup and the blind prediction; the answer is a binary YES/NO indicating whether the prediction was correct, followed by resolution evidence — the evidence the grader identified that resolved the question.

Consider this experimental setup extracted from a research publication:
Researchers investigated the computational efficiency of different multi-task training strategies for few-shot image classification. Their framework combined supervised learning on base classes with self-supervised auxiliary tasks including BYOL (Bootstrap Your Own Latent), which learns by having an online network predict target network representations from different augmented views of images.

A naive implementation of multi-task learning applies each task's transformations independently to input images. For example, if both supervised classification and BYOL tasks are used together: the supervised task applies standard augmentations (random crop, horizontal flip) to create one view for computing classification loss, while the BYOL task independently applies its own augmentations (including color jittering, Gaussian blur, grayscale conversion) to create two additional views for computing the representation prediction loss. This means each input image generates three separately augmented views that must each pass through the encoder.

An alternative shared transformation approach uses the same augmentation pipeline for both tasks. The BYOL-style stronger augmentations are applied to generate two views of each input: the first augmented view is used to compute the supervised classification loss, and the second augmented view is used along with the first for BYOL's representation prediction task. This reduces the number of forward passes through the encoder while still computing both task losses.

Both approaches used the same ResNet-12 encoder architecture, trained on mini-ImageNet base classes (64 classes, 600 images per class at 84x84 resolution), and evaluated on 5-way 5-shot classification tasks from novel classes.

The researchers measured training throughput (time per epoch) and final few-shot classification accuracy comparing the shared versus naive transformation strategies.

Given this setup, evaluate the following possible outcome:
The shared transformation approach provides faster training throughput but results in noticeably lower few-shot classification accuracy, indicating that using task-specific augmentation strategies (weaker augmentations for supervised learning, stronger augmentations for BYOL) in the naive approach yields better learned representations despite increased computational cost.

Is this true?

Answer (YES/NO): NO